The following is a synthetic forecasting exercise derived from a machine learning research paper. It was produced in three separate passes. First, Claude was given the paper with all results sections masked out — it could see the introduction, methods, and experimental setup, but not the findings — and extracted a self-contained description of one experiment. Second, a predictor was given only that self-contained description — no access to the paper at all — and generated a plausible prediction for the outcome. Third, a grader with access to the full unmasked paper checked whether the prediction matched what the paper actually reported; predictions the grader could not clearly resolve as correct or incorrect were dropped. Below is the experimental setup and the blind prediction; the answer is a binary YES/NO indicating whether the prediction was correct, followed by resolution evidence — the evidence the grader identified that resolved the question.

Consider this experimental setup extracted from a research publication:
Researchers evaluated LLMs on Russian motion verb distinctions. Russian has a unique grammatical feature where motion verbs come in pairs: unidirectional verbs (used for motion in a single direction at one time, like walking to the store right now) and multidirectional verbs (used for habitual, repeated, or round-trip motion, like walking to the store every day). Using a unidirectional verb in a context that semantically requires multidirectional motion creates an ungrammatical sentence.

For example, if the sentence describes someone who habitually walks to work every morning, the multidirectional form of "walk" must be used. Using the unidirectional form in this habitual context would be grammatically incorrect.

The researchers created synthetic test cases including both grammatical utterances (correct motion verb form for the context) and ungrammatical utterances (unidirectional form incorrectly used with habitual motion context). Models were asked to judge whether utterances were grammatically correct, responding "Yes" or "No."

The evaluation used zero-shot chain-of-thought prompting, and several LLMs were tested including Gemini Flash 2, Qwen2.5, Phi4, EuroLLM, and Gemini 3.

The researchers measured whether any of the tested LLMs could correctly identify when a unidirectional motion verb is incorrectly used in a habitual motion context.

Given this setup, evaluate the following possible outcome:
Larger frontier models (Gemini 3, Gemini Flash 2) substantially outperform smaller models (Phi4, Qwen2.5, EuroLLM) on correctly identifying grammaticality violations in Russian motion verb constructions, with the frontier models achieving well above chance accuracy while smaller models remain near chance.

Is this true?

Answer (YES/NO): NO